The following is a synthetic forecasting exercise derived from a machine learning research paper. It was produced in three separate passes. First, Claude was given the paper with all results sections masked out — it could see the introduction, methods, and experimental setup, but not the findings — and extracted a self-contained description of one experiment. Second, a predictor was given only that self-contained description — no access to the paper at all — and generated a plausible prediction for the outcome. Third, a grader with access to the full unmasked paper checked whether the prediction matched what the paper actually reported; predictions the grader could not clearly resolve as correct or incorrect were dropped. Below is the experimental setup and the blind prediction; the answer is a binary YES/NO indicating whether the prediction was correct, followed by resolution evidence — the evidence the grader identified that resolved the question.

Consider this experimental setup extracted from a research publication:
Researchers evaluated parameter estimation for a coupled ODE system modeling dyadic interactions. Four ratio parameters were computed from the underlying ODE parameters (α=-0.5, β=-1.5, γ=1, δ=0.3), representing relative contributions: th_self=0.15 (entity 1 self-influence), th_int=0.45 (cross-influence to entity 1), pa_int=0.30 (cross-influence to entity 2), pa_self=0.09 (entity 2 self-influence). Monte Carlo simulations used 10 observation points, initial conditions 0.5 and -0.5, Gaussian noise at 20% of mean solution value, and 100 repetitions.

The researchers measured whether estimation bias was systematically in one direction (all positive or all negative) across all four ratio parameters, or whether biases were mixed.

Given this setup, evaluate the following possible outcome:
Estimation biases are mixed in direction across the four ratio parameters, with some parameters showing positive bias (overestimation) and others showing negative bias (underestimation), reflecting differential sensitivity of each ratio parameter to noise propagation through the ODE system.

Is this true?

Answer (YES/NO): YES